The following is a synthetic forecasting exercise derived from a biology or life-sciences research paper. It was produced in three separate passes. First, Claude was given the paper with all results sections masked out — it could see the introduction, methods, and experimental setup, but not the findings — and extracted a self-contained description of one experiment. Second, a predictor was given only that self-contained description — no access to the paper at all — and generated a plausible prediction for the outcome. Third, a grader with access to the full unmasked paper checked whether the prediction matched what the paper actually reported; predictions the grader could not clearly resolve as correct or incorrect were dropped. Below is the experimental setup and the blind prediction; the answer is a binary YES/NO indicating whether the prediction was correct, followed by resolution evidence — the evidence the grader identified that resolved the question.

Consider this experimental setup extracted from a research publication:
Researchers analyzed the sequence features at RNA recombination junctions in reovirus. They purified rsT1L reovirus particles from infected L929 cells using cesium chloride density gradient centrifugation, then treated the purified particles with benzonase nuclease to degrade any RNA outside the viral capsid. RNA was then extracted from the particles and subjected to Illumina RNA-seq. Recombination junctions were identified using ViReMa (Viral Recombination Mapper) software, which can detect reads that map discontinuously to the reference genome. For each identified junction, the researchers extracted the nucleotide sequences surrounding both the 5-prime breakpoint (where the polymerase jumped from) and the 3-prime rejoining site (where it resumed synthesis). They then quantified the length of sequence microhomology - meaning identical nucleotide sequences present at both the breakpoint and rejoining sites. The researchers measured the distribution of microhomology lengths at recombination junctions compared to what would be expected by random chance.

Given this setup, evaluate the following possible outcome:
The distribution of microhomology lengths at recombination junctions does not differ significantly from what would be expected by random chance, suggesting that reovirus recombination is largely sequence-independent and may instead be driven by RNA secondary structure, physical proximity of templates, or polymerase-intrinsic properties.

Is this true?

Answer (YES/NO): NO